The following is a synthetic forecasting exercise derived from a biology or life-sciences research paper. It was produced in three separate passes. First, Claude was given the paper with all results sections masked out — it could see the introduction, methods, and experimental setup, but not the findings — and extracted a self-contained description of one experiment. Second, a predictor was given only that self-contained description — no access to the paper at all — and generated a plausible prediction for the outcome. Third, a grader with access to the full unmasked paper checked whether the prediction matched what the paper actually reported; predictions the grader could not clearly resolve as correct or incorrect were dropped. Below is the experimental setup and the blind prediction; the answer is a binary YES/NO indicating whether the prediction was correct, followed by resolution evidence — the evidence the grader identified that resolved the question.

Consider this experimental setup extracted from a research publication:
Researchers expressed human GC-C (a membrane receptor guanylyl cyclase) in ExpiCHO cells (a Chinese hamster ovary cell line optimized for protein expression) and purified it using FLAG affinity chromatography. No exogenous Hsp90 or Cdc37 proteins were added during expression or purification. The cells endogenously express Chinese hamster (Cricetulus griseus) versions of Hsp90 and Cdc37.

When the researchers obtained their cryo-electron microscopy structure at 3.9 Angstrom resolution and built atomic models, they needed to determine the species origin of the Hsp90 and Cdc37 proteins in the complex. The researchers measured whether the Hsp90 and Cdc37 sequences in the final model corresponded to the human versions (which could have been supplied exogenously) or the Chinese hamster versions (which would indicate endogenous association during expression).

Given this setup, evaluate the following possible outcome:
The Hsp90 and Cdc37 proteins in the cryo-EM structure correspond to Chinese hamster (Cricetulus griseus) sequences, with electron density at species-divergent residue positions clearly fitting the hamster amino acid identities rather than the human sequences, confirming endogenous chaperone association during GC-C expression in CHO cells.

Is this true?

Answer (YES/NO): NO